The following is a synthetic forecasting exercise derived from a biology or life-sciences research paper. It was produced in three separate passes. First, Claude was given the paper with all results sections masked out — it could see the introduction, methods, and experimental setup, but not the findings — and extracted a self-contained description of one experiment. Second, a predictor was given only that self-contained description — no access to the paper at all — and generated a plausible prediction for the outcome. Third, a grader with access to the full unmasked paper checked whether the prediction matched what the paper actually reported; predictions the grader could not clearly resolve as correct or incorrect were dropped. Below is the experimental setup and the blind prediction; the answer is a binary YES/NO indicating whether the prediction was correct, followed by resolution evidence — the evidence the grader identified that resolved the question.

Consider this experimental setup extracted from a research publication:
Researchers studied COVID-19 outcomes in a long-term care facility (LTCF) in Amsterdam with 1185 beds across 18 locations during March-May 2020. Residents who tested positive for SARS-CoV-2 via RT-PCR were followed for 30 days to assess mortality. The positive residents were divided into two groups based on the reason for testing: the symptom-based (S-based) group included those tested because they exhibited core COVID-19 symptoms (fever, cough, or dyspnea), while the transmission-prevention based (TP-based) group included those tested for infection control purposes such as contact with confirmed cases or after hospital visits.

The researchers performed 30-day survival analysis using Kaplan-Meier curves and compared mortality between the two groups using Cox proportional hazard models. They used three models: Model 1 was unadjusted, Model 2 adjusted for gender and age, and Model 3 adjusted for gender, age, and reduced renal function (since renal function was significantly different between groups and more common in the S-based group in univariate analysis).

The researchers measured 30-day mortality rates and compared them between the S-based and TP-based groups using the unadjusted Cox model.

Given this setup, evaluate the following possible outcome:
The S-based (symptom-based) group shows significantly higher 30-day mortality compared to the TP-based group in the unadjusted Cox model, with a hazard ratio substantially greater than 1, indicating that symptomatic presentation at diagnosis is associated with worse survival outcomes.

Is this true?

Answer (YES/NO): YES